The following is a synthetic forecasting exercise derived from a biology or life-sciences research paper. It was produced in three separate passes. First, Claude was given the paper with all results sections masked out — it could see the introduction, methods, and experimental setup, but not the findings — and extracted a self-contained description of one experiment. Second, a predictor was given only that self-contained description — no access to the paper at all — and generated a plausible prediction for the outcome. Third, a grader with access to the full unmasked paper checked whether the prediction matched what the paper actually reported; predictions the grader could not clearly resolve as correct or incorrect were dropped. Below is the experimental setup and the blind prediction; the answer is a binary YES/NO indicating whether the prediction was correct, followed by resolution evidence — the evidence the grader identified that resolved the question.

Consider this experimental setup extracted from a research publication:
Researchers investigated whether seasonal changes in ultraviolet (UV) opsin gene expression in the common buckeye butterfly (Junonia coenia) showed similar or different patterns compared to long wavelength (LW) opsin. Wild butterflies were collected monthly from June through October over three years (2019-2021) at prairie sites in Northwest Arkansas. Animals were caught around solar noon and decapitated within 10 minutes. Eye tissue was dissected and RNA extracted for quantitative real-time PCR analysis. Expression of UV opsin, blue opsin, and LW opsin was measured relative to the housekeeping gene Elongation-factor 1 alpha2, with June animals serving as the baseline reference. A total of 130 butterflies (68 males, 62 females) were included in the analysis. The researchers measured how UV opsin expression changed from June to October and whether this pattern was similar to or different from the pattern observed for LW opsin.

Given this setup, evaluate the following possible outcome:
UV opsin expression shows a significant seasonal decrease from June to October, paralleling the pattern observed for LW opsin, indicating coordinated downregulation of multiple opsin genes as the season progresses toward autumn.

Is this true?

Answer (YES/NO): NO